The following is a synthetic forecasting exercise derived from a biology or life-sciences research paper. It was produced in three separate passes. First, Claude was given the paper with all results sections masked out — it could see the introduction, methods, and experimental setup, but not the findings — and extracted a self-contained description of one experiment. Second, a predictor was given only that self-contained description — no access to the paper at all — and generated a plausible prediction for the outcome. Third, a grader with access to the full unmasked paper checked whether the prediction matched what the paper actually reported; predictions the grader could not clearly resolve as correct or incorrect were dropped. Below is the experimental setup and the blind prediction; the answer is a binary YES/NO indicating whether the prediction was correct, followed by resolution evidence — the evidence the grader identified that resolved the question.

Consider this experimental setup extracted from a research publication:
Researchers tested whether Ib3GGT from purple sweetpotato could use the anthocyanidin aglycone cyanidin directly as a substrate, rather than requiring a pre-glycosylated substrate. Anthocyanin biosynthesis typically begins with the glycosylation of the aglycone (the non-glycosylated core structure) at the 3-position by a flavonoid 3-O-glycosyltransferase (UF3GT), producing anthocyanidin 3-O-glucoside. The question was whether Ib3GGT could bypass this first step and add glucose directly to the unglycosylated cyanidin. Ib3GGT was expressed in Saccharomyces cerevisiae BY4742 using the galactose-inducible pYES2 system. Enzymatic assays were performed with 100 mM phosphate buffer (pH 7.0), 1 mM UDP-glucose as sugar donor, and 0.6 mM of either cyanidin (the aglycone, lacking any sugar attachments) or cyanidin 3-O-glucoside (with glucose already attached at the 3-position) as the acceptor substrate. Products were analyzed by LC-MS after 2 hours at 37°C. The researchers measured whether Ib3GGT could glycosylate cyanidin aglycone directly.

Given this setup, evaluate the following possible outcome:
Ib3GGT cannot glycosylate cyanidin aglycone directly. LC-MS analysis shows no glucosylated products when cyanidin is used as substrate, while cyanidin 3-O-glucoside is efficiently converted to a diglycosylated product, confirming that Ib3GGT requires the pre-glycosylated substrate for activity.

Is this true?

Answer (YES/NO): YES